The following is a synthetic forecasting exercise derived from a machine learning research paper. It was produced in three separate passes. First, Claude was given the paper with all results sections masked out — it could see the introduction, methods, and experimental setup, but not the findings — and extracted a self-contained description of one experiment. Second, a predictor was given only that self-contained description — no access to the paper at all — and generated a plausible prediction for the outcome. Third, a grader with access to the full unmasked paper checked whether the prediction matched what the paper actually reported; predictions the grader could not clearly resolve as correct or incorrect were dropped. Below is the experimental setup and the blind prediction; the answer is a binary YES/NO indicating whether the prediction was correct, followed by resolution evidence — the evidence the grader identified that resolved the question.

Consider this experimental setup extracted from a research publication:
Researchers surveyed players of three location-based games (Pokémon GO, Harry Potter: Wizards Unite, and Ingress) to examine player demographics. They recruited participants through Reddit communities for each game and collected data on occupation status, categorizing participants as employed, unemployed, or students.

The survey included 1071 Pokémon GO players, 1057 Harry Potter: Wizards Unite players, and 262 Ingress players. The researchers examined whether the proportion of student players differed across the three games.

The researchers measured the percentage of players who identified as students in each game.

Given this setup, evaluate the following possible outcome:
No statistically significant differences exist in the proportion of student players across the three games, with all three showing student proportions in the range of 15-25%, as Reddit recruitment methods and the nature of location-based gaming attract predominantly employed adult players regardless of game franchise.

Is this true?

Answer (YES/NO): NO